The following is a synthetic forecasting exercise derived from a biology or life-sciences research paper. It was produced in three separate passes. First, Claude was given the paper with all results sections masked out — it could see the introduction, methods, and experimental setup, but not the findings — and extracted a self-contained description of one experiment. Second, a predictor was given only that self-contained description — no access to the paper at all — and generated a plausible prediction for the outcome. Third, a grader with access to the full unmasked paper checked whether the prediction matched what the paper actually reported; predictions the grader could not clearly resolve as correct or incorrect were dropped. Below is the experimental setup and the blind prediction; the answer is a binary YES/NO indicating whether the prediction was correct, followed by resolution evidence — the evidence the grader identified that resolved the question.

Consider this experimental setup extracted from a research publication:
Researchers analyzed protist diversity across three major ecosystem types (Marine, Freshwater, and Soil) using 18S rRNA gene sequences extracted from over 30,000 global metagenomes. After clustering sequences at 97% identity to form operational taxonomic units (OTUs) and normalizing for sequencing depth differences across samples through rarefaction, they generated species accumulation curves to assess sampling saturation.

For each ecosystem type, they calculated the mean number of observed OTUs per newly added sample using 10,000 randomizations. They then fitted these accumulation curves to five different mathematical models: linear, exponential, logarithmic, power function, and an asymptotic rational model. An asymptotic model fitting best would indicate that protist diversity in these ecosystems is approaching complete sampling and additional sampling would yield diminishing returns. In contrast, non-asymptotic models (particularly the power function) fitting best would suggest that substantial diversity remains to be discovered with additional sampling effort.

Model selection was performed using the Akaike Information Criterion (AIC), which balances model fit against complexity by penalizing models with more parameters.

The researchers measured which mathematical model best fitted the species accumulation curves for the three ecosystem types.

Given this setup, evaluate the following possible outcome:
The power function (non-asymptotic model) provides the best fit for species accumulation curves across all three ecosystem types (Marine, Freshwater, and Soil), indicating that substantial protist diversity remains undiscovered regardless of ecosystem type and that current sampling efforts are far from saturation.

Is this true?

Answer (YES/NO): YES